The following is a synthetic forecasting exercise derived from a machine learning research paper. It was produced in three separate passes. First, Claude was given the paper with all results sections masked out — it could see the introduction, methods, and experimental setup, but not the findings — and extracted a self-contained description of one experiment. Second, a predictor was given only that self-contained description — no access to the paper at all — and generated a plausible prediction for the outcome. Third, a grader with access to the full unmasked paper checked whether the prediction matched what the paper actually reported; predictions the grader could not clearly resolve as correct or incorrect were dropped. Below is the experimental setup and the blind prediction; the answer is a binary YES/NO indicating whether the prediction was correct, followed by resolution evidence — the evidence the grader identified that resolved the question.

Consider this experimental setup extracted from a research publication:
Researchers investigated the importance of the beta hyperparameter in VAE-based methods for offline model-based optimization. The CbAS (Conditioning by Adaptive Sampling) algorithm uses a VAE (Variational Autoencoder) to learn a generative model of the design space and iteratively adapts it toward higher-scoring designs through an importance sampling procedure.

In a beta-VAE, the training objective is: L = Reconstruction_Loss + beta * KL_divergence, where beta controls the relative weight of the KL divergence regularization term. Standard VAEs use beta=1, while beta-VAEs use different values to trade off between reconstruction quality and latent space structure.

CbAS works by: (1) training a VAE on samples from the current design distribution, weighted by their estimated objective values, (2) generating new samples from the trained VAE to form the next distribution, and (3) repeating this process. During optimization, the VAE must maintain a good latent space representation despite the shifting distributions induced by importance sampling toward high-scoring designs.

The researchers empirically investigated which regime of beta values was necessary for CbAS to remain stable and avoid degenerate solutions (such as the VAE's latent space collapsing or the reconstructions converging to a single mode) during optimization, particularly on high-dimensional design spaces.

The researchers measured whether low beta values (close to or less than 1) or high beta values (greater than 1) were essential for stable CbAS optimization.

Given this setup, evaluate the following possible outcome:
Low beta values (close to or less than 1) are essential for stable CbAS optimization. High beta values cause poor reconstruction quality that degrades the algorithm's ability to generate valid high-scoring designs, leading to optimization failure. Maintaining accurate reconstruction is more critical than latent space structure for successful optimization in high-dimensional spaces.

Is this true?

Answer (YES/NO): NO